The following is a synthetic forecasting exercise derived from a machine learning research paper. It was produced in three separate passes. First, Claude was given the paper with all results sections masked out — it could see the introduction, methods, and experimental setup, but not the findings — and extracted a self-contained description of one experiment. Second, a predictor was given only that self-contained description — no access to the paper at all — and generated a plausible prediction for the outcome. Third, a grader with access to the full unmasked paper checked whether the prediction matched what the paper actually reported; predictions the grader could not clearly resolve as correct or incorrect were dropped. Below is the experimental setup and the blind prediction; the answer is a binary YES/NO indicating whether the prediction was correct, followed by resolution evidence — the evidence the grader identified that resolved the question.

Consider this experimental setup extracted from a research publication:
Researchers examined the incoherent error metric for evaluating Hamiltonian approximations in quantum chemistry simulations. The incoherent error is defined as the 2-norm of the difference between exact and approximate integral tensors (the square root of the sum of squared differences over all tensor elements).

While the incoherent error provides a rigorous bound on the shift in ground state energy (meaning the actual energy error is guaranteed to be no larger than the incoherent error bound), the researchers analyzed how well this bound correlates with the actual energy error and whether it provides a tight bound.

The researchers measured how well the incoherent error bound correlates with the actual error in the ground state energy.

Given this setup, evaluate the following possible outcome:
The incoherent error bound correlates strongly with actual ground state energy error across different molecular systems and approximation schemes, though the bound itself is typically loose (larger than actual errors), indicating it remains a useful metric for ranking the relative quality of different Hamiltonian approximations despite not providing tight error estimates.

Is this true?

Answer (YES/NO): NO